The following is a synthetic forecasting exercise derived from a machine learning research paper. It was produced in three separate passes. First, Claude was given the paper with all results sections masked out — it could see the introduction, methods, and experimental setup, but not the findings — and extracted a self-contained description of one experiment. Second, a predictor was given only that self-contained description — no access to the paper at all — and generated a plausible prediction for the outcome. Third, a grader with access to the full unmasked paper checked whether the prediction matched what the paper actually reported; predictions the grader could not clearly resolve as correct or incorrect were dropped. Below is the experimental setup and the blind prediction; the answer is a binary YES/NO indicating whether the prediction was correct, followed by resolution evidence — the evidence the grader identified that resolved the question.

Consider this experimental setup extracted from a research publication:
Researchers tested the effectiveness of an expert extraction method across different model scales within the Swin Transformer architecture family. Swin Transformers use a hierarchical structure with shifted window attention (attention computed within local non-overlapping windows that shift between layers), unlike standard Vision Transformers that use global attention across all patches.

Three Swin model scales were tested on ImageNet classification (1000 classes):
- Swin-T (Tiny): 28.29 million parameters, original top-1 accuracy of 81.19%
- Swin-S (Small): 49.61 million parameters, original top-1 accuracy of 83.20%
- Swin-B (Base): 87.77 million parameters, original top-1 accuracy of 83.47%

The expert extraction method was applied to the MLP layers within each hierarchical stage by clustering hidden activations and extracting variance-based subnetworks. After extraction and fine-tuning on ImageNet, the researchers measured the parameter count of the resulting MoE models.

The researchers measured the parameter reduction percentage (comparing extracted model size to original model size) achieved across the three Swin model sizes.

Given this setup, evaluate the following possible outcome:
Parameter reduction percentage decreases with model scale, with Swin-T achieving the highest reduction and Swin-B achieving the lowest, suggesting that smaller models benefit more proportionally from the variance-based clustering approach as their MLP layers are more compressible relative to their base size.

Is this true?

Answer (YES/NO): NO